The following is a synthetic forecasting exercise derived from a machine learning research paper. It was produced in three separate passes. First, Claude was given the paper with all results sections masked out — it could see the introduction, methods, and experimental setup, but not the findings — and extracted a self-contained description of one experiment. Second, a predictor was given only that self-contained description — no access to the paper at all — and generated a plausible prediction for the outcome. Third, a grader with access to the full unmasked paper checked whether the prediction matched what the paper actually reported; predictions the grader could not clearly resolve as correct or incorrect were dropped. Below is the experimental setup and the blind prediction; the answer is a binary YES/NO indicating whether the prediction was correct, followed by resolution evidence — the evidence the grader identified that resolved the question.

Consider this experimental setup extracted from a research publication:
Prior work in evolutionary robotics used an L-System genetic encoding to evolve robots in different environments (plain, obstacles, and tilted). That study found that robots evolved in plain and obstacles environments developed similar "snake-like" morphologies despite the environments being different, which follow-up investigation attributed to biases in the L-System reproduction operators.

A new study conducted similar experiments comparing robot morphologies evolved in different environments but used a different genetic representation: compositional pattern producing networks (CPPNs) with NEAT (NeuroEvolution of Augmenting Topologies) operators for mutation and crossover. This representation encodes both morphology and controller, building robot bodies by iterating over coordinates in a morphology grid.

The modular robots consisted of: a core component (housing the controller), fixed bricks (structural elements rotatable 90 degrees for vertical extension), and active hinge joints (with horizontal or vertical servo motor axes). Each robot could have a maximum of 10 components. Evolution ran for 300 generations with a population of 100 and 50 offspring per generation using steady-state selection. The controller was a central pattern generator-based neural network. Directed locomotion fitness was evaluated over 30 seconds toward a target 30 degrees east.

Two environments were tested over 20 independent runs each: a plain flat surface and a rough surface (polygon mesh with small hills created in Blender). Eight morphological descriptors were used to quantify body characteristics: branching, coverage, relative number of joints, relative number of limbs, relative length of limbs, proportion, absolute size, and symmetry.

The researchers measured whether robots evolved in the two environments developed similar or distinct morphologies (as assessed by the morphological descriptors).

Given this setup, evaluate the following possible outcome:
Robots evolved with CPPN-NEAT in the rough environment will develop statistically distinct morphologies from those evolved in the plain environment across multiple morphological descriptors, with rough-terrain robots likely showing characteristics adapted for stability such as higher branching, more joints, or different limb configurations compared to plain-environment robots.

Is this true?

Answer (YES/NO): YES